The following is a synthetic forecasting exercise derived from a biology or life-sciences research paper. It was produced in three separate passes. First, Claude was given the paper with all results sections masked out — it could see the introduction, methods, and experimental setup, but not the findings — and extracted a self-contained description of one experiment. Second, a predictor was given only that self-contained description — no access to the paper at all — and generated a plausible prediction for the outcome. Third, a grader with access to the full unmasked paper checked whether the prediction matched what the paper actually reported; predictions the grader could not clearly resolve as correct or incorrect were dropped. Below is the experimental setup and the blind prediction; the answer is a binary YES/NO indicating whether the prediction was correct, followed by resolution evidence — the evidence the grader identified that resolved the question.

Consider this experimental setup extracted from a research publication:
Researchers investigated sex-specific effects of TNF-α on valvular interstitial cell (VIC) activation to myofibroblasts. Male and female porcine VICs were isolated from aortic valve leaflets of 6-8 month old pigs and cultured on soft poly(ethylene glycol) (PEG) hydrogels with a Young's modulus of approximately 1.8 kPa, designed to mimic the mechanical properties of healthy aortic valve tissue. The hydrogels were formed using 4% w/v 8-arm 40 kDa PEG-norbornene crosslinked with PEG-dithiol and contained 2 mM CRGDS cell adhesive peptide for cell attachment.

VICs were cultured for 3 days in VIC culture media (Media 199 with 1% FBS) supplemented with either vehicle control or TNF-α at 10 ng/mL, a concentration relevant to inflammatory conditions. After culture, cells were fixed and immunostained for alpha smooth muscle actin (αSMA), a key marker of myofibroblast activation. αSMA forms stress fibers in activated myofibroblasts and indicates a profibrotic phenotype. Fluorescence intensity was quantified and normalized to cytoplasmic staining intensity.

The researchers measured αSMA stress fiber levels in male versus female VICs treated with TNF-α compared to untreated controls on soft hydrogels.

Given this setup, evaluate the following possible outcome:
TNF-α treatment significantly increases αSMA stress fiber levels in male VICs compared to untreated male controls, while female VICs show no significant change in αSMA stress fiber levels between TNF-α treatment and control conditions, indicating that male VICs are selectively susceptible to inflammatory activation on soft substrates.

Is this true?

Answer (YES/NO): NO